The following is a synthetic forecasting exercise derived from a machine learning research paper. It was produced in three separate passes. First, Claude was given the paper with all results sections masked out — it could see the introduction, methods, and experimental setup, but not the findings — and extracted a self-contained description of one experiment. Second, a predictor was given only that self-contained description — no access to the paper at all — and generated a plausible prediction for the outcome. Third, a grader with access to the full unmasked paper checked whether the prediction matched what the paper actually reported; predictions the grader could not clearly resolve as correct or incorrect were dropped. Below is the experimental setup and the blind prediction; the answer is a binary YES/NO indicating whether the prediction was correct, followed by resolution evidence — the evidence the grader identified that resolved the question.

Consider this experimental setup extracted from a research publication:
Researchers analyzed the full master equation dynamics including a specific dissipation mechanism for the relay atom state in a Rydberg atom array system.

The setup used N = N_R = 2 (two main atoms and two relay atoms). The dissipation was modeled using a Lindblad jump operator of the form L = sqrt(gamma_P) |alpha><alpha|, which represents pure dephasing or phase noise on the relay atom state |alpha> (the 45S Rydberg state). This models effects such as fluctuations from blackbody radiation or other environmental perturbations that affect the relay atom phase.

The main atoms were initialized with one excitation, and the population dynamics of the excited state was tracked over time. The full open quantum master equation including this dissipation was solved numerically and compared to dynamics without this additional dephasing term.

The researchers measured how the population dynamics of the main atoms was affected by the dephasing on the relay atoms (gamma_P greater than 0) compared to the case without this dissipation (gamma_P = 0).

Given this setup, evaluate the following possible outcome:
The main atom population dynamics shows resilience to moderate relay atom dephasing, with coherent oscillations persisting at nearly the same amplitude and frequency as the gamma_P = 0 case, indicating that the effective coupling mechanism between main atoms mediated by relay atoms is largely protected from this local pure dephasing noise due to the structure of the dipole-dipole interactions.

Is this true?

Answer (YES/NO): YES